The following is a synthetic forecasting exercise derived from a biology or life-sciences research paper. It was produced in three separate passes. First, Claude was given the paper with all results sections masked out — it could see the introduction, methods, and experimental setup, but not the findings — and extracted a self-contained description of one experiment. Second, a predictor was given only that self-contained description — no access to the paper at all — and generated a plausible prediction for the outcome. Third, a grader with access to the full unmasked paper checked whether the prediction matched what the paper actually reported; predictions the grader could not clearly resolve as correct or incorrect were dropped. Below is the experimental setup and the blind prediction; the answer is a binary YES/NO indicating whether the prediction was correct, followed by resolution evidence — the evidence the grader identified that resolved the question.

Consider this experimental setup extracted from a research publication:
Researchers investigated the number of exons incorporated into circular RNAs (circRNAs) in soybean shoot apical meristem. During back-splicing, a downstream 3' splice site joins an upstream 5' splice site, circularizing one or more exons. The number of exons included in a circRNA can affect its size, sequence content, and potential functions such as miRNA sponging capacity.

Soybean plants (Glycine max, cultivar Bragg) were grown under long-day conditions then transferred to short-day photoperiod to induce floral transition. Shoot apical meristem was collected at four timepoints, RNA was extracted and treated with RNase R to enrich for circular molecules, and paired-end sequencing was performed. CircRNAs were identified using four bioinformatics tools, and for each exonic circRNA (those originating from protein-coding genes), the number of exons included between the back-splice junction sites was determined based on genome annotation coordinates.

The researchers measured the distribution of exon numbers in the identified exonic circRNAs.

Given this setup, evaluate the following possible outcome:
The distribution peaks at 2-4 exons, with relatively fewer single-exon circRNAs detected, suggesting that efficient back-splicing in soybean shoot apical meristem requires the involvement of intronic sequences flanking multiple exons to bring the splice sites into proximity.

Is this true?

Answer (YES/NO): YES